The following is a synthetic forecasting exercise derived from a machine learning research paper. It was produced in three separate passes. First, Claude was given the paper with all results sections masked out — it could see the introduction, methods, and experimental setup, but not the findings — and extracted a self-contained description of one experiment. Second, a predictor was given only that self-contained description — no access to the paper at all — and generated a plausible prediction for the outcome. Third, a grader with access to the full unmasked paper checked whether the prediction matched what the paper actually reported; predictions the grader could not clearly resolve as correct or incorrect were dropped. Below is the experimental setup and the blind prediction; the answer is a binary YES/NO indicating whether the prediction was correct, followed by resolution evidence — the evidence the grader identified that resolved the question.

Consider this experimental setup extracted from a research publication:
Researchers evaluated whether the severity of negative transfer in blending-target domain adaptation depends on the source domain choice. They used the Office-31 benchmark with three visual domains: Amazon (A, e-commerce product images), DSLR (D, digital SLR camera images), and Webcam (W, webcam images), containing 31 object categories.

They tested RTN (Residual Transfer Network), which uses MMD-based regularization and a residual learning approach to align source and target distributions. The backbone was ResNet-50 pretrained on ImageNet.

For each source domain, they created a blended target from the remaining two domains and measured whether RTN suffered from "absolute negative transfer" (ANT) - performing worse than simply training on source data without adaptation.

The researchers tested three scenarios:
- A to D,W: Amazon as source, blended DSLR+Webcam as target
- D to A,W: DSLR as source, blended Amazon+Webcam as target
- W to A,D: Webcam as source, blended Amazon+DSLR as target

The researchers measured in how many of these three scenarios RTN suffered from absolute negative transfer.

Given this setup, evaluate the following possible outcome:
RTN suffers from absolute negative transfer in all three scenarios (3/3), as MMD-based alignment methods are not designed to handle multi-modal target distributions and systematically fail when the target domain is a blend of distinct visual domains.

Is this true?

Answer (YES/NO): NO